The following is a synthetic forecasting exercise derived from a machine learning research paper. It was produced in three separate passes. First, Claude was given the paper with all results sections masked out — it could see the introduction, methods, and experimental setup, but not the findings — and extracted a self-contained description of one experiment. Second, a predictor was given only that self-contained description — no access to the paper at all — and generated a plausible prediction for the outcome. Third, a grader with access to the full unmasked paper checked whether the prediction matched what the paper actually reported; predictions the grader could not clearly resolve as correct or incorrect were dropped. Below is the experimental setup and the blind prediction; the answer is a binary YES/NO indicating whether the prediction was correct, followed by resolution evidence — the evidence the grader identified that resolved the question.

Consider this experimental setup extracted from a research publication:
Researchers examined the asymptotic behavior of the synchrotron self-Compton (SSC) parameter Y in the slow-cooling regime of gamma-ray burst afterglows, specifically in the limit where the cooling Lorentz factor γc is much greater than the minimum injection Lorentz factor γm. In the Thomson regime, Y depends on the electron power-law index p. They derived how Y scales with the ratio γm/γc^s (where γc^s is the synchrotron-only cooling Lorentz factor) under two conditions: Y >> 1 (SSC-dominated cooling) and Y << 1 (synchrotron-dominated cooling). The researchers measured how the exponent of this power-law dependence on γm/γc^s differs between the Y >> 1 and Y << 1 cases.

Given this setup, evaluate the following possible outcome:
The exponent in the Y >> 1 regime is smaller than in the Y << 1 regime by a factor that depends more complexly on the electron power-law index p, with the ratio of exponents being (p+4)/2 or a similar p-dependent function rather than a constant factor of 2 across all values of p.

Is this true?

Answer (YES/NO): NO